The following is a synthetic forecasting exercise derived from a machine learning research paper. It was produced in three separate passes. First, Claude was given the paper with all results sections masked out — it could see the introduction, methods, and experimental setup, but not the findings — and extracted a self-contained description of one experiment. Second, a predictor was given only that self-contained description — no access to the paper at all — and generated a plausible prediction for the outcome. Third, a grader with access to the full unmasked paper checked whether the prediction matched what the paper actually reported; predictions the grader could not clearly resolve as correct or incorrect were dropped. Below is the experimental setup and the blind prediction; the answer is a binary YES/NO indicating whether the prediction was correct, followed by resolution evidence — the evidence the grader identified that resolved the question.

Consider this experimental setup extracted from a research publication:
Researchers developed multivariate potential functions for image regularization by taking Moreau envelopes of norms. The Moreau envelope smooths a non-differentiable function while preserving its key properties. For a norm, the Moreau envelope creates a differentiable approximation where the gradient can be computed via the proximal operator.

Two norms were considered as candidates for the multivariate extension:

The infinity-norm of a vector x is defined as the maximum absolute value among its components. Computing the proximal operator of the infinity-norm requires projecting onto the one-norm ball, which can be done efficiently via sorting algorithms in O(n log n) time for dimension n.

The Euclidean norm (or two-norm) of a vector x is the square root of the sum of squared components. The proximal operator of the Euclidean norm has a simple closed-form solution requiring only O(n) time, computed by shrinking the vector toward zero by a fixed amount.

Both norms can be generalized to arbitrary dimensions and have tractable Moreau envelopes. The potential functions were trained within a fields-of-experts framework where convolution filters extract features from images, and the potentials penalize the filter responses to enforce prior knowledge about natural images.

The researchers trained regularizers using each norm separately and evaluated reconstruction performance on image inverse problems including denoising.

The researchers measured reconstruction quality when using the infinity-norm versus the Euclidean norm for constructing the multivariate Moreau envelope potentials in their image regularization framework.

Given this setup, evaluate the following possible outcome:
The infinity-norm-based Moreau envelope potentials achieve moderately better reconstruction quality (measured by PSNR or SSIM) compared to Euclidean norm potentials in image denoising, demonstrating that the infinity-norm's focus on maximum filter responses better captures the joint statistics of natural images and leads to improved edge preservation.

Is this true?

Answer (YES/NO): NO